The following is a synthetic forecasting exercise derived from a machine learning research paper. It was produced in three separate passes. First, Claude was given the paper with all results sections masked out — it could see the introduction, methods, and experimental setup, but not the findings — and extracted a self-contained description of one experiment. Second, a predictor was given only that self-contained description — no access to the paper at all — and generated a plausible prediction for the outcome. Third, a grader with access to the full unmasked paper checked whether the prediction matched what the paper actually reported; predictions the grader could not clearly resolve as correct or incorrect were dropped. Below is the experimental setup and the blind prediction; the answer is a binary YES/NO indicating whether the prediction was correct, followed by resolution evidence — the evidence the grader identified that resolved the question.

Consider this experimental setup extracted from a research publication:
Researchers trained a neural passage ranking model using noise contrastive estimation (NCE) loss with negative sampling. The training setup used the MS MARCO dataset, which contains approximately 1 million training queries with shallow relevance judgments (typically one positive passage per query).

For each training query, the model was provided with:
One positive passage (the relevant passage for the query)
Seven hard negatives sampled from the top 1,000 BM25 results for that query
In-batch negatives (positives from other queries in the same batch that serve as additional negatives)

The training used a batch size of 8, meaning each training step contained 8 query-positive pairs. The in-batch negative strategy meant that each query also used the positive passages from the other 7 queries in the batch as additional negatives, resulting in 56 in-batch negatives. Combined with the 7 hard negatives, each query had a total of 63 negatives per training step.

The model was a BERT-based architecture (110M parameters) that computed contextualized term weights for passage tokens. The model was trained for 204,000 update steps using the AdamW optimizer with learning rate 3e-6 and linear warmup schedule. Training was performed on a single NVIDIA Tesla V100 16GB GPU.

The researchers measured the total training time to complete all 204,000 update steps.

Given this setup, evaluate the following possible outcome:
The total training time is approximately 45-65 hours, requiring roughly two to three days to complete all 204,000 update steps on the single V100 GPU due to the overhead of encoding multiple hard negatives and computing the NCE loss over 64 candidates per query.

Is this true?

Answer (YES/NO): NO